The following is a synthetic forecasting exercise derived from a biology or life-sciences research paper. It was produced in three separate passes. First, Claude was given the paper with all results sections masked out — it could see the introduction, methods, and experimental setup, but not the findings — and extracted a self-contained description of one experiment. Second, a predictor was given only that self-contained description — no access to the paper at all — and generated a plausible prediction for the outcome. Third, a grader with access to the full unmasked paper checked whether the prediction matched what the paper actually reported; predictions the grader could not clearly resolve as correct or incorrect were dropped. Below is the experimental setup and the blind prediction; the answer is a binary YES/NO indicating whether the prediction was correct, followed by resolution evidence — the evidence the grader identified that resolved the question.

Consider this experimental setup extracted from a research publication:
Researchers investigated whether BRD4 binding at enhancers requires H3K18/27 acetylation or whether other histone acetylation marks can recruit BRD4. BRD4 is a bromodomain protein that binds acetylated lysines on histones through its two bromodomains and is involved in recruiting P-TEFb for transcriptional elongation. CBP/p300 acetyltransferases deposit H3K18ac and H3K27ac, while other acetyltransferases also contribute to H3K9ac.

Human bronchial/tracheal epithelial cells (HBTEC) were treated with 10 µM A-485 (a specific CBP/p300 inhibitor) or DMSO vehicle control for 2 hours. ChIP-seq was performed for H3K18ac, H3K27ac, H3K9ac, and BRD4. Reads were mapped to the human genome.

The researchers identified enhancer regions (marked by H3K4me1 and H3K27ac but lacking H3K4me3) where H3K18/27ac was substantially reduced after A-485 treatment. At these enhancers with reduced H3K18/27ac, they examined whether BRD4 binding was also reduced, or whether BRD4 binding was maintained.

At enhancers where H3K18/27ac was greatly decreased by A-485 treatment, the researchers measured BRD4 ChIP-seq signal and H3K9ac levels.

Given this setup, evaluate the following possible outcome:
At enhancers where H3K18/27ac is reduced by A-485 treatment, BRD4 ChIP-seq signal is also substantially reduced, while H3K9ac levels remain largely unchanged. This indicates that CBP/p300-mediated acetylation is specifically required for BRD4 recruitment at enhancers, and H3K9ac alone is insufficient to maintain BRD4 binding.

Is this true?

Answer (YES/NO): NO